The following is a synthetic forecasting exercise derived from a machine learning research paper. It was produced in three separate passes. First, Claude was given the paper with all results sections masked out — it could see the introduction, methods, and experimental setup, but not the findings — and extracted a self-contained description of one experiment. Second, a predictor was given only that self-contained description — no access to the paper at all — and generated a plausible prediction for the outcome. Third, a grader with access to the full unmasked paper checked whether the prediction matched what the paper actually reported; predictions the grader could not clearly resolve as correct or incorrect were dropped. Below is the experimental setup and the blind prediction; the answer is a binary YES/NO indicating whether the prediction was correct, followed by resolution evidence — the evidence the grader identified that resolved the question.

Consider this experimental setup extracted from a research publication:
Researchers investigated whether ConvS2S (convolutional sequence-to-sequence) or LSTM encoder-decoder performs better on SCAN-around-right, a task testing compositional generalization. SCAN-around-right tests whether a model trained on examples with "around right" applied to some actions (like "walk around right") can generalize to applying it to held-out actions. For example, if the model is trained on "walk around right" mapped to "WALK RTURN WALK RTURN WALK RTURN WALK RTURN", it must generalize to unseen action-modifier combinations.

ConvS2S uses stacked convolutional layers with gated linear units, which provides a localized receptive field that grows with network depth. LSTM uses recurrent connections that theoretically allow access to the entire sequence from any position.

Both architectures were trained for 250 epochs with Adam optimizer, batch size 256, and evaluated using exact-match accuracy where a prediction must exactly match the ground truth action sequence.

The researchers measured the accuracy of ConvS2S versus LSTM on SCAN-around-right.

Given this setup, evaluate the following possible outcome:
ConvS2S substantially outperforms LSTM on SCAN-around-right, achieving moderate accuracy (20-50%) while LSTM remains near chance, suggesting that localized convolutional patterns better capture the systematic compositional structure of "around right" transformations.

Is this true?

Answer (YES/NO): NO